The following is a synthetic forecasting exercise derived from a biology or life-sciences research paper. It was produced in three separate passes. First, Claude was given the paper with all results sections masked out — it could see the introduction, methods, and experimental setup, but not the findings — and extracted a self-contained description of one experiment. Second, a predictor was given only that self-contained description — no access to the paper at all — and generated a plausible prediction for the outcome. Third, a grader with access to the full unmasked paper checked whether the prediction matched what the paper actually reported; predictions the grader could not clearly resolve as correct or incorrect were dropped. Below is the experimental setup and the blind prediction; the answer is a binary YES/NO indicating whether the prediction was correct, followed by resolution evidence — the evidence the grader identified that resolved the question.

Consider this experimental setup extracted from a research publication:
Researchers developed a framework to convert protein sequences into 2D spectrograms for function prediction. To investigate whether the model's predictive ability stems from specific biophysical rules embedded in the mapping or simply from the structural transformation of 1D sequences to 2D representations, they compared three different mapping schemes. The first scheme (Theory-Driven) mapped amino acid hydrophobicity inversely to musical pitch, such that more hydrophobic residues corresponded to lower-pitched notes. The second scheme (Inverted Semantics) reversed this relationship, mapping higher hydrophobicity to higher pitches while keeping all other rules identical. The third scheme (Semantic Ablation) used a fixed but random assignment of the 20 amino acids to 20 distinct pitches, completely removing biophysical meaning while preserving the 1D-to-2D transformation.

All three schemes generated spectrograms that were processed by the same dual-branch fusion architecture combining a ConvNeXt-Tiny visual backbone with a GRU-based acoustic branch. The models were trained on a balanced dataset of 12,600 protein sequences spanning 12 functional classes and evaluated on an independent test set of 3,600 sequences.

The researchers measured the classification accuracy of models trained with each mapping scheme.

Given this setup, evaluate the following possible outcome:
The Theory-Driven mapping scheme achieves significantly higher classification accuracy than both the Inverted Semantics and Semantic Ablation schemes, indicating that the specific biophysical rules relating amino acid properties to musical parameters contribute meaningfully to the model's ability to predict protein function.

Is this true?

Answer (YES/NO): NO